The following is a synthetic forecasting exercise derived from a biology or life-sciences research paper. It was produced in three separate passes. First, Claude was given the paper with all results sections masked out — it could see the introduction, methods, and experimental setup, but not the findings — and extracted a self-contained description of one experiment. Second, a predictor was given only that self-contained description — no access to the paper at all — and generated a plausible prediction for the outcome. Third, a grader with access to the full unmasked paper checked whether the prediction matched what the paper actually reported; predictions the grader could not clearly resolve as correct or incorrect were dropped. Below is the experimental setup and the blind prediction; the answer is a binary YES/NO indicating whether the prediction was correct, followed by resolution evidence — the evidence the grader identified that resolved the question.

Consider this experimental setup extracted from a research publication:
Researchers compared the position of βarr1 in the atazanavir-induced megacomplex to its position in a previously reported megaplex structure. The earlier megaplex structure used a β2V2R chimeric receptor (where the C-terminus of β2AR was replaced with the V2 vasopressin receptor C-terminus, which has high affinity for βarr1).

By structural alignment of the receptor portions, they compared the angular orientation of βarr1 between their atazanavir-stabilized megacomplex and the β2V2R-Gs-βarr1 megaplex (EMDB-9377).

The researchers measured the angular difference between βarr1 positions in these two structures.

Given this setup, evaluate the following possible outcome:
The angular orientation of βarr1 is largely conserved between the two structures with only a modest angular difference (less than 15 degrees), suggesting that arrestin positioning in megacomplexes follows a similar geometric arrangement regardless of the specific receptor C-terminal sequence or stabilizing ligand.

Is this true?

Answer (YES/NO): NO